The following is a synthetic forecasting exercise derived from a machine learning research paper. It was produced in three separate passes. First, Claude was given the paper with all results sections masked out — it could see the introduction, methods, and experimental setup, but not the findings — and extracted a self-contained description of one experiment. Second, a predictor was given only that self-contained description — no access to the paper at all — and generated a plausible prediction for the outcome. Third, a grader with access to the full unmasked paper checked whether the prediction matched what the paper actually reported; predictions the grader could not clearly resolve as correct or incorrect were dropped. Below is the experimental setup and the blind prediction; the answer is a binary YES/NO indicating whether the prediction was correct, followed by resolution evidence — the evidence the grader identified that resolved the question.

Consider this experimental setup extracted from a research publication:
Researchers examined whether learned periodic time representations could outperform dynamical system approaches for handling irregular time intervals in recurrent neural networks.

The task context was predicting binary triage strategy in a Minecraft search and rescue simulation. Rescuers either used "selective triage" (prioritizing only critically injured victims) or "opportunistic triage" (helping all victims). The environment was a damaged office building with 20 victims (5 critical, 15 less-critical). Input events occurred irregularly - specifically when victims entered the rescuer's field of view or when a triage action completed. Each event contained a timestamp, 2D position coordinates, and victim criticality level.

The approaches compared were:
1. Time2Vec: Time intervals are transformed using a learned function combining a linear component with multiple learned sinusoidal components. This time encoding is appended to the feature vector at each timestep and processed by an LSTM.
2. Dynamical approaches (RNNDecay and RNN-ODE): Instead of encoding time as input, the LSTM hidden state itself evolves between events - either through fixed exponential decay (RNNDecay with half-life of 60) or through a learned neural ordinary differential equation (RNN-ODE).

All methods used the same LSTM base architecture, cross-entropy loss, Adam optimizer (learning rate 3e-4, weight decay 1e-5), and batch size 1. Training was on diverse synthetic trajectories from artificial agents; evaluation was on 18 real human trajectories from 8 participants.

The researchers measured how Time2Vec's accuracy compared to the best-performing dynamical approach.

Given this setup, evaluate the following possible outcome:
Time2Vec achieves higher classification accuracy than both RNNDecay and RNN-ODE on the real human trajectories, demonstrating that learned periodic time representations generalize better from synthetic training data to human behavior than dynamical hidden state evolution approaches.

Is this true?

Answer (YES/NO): YES